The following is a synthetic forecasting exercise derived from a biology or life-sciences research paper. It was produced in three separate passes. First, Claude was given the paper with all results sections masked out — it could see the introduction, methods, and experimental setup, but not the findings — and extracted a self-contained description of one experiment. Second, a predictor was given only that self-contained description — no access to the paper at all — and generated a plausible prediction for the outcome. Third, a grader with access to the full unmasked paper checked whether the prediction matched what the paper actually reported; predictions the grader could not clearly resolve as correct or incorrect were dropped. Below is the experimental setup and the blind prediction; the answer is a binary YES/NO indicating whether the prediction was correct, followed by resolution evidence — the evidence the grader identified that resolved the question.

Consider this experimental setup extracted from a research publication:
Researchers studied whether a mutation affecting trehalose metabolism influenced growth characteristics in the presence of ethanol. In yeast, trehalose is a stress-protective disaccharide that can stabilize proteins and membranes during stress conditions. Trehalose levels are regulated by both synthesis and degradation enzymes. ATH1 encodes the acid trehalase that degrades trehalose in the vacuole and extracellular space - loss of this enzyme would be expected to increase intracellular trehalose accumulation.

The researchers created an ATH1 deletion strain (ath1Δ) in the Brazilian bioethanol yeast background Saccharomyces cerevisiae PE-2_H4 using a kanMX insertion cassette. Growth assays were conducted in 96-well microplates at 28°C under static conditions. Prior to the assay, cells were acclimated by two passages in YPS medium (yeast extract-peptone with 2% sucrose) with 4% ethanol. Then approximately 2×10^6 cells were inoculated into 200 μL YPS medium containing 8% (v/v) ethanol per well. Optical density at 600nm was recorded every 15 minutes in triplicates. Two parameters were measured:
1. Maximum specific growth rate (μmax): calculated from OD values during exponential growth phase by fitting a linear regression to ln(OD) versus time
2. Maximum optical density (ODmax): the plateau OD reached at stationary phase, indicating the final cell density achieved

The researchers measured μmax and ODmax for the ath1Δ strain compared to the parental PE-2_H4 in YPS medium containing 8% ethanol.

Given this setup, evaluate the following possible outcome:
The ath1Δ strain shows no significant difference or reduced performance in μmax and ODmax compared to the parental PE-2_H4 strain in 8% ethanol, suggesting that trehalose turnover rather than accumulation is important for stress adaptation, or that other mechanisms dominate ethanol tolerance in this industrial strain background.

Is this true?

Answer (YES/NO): NO